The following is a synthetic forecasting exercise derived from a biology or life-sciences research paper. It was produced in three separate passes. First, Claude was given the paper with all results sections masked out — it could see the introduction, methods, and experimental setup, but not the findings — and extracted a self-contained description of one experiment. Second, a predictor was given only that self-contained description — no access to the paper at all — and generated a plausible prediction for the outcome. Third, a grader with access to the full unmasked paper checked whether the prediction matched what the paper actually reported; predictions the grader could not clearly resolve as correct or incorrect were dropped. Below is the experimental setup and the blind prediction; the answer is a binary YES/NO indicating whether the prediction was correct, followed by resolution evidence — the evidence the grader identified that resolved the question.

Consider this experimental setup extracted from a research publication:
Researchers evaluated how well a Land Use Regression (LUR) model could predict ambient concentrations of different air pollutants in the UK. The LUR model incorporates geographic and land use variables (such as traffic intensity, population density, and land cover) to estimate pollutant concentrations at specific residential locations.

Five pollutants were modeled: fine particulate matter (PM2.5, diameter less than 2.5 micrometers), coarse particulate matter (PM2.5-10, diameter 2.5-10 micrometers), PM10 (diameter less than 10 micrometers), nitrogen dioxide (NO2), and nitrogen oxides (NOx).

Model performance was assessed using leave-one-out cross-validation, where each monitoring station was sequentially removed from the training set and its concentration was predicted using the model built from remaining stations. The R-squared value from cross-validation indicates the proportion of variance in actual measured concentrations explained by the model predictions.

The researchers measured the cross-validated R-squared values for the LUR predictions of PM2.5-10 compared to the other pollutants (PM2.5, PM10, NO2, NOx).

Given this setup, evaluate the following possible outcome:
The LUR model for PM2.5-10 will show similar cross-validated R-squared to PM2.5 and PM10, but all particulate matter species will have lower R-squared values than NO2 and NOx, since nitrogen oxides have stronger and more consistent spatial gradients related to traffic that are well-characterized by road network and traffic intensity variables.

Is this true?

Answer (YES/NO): NO